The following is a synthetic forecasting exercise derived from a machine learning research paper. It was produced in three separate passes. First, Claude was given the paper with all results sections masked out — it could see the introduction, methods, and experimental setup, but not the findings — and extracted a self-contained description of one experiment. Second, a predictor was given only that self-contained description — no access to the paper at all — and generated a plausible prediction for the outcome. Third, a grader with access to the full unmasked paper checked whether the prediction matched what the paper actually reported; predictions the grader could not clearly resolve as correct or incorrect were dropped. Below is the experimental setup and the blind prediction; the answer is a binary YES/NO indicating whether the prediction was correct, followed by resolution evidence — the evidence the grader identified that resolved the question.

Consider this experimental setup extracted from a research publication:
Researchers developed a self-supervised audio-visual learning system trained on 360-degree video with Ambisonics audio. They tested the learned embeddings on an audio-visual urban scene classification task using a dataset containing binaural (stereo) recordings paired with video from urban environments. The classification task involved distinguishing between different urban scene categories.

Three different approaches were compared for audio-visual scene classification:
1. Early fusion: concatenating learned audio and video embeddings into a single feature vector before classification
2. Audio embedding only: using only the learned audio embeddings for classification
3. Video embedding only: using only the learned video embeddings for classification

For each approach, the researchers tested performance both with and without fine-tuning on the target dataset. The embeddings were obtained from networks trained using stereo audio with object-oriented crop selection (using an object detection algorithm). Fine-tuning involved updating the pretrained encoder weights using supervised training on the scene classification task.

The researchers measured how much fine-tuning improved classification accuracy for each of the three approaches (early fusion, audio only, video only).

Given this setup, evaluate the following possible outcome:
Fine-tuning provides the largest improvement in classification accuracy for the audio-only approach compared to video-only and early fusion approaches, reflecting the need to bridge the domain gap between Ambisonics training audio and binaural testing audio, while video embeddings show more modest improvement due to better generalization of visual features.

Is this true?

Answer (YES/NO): NO